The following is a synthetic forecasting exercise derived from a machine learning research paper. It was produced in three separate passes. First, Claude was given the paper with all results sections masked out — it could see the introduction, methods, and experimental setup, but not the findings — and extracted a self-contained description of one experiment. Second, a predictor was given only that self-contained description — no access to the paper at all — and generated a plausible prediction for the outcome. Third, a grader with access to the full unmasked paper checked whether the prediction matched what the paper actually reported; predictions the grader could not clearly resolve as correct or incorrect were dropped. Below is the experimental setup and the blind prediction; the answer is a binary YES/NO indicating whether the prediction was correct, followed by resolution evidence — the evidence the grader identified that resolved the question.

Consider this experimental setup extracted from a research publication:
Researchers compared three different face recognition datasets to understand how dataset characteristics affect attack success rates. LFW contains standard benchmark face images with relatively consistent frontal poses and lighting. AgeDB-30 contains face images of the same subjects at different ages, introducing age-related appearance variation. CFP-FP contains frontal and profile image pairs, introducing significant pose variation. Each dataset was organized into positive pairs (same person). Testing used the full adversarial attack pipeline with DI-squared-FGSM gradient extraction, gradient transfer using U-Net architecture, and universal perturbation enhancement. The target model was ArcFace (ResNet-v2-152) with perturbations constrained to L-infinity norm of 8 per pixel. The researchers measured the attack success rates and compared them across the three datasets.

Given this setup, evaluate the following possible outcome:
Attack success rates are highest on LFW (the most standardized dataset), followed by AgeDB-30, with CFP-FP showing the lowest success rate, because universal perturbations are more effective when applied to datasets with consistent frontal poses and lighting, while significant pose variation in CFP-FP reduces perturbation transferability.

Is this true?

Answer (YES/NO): YES